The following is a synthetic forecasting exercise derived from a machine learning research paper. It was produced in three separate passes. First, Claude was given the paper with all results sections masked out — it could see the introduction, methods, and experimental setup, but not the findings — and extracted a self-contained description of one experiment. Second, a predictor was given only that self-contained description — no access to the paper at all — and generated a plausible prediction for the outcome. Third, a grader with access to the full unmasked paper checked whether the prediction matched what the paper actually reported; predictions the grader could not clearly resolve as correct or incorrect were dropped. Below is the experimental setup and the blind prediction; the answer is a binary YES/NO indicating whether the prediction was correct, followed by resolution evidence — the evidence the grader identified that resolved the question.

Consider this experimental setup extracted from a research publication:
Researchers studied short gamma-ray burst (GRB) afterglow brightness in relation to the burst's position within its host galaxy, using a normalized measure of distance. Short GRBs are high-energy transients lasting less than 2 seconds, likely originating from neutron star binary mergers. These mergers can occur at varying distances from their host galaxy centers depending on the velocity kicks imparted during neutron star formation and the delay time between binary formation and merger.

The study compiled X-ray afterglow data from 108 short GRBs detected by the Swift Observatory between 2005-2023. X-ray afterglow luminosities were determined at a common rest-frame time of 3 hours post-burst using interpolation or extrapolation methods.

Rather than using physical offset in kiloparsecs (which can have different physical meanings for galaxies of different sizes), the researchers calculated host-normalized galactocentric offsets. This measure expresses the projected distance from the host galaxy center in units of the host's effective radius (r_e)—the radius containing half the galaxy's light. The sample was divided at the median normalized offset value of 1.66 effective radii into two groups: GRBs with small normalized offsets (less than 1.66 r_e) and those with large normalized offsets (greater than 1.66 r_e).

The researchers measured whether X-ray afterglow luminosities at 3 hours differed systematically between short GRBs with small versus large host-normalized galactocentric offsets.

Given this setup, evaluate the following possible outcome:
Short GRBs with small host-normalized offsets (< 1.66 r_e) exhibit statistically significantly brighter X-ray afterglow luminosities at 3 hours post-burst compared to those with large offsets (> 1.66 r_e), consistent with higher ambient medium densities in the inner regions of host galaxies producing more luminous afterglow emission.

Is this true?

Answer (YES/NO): YES